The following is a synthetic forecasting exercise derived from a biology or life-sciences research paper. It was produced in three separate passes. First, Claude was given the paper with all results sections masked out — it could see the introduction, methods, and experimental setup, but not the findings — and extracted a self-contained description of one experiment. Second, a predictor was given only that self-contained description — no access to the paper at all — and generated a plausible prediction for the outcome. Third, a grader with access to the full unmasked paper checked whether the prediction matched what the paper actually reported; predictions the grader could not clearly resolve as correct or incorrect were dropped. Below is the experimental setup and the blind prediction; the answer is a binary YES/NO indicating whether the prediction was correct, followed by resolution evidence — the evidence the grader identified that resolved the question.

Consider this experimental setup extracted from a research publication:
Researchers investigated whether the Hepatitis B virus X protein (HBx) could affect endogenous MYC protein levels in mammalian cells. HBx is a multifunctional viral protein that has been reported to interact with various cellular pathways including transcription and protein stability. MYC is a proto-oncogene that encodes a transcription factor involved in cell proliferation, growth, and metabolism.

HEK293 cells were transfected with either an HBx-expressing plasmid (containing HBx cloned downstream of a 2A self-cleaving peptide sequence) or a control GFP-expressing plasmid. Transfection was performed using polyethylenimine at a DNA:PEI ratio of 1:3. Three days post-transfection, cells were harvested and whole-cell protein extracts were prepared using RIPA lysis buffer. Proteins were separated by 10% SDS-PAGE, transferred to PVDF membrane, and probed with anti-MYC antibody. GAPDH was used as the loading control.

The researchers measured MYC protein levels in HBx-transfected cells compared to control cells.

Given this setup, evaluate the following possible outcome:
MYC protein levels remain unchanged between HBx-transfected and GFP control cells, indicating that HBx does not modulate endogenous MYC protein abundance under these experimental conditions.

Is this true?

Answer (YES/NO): NO